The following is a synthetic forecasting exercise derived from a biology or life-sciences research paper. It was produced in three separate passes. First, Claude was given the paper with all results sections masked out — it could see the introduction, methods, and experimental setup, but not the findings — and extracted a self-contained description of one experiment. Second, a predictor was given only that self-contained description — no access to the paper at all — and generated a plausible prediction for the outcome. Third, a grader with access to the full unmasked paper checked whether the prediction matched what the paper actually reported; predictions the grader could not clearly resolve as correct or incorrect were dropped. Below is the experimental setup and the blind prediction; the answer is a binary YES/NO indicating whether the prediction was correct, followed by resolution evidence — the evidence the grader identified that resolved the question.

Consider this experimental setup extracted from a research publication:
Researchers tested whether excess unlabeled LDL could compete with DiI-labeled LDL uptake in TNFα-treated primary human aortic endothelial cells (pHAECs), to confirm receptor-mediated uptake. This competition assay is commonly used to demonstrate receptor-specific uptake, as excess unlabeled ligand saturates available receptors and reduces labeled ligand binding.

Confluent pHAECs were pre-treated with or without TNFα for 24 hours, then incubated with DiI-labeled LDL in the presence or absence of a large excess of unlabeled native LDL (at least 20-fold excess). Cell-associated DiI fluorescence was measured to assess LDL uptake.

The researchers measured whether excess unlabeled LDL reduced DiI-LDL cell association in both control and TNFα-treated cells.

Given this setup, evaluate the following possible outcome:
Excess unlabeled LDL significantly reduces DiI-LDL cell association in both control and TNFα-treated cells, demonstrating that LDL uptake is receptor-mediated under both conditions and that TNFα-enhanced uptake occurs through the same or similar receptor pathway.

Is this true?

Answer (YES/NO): YES